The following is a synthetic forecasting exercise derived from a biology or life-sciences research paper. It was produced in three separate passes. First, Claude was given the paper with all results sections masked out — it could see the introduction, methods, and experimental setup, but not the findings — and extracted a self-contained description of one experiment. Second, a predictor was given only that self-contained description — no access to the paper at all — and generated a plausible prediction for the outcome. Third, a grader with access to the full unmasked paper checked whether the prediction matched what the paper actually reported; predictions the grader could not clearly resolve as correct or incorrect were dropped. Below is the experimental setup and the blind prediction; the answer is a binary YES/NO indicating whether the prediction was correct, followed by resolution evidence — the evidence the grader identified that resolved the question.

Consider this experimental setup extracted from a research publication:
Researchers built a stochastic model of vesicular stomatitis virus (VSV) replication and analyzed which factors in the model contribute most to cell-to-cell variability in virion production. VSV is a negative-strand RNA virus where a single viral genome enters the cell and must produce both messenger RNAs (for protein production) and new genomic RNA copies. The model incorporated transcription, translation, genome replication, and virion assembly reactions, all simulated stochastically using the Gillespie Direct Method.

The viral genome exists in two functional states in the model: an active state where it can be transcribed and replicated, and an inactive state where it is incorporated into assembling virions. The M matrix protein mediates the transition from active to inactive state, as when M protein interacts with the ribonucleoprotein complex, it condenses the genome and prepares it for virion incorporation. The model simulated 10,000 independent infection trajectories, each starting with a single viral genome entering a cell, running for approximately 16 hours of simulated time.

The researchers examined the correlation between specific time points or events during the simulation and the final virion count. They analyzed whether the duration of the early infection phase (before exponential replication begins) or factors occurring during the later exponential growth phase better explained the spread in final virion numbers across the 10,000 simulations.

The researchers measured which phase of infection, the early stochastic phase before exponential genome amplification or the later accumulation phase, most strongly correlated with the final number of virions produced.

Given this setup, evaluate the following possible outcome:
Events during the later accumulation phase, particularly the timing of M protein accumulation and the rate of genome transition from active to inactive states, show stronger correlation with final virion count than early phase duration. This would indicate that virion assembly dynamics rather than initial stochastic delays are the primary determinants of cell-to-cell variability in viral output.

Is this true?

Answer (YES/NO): NO